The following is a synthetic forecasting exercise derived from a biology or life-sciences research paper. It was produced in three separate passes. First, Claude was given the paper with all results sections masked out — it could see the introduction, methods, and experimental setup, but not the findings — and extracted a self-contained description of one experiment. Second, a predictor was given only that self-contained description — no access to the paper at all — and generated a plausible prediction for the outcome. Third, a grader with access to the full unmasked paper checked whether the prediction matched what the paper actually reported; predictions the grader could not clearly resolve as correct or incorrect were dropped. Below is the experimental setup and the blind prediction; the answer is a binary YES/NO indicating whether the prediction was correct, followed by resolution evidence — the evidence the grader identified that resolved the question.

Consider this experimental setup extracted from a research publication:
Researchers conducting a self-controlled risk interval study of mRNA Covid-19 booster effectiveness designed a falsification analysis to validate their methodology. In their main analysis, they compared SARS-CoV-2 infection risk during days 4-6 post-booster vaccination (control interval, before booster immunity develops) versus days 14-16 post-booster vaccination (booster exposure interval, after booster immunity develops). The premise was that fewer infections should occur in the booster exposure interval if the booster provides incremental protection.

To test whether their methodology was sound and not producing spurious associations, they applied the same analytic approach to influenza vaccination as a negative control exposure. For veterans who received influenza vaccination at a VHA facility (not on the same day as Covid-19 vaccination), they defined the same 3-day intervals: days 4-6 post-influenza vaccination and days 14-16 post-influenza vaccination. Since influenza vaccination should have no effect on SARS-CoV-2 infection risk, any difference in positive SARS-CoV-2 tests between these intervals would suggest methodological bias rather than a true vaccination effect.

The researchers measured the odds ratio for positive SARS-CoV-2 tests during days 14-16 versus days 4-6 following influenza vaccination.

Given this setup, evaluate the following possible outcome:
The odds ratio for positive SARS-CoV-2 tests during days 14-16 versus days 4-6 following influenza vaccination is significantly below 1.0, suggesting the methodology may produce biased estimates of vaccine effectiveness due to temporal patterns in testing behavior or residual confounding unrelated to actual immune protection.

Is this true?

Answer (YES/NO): NO